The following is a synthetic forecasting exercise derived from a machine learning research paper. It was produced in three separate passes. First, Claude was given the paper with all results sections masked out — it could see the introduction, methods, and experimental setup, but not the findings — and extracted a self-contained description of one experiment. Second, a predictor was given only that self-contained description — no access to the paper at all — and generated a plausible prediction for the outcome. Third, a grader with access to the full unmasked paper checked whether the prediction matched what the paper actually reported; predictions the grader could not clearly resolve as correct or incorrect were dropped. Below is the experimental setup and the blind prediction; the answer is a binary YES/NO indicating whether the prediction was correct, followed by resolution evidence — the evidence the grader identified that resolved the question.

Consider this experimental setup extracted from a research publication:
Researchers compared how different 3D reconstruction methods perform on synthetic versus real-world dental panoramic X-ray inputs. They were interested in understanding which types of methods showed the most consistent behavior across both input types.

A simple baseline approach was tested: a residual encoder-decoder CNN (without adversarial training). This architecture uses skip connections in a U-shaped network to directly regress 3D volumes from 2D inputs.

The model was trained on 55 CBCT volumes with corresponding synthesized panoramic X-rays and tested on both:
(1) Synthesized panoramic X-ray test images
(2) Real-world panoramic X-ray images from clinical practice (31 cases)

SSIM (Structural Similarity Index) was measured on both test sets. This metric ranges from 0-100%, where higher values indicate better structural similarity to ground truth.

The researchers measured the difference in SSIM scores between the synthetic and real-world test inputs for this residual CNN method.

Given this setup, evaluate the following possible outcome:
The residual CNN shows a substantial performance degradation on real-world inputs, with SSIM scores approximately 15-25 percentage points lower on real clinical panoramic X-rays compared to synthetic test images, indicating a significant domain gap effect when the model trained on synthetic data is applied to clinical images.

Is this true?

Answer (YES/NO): NO